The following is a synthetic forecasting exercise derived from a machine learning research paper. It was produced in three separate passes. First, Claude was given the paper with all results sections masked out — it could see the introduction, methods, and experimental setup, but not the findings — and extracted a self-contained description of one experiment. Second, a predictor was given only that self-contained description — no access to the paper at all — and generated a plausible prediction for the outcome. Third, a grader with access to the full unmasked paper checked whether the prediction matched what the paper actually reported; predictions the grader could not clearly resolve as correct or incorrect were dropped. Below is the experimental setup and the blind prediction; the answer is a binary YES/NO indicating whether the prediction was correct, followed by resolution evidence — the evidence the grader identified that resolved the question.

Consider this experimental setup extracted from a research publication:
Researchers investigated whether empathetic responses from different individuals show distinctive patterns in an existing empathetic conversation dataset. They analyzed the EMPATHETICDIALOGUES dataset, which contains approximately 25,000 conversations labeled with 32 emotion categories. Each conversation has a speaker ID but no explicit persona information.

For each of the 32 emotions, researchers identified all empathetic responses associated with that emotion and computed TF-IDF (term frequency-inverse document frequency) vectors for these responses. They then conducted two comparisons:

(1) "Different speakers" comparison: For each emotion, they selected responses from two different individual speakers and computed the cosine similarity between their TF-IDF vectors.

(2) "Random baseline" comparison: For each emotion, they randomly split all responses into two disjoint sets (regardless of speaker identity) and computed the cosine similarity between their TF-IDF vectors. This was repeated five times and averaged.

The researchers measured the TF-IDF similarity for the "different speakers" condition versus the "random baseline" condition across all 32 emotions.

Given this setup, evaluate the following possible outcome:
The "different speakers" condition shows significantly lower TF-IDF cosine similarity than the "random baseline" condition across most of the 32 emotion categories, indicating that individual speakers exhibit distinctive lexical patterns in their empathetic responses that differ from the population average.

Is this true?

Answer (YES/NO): YES